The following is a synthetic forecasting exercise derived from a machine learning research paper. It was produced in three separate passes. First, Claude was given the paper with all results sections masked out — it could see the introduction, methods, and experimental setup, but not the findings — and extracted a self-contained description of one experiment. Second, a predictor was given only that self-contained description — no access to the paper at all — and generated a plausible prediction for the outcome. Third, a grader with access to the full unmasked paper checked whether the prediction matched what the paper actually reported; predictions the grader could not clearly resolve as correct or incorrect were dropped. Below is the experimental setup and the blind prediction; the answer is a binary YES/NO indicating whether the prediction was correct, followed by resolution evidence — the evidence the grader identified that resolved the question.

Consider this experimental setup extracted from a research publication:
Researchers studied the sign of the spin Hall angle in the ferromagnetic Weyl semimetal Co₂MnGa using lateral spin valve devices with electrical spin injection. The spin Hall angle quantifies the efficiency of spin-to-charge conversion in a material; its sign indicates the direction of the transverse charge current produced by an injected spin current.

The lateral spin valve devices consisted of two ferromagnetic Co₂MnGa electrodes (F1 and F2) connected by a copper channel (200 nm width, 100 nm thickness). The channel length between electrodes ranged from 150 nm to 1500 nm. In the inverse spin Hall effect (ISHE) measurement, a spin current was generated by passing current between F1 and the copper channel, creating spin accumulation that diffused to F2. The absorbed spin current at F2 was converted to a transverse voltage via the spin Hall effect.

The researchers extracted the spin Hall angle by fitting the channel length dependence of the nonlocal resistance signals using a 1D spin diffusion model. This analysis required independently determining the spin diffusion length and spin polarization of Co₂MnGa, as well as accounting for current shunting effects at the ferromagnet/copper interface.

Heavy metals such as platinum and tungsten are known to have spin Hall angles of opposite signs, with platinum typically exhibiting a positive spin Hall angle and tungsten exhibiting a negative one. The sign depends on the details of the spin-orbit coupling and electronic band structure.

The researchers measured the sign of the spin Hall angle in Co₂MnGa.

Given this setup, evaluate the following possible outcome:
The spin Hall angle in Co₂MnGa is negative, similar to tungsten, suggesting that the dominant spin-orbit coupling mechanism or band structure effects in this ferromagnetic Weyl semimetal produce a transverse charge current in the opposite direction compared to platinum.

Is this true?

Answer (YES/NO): YES